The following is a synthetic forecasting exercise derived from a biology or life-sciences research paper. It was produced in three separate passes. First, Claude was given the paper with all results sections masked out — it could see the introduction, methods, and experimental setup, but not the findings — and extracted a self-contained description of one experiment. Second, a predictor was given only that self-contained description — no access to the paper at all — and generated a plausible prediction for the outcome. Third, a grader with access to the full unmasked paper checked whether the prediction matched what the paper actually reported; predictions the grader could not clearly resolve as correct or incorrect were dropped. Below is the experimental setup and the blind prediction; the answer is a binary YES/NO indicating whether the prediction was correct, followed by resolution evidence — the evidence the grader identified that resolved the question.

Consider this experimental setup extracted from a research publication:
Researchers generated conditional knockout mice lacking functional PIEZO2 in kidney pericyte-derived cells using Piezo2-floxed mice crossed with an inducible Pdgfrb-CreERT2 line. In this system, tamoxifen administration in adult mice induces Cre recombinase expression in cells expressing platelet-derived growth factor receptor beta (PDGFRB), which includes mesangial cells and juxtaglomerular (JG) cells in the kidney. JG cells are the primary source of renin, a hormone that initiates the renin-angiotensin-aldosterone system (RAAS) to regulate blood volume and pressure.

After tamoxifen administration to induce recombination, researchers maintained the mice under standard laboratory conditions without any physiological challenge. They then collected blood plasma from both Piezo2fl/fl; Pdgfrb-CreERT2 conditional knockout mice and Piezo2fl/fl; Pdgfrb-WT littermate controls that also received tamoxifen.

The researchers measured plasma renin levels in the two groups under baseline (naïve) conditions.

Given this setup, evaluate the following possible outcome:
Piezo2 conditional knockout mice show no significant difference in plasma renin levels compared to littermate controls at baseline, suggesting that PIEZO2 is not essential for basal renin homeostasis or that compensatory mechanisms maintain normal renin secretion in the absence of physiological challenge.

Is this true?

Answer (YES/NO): NO